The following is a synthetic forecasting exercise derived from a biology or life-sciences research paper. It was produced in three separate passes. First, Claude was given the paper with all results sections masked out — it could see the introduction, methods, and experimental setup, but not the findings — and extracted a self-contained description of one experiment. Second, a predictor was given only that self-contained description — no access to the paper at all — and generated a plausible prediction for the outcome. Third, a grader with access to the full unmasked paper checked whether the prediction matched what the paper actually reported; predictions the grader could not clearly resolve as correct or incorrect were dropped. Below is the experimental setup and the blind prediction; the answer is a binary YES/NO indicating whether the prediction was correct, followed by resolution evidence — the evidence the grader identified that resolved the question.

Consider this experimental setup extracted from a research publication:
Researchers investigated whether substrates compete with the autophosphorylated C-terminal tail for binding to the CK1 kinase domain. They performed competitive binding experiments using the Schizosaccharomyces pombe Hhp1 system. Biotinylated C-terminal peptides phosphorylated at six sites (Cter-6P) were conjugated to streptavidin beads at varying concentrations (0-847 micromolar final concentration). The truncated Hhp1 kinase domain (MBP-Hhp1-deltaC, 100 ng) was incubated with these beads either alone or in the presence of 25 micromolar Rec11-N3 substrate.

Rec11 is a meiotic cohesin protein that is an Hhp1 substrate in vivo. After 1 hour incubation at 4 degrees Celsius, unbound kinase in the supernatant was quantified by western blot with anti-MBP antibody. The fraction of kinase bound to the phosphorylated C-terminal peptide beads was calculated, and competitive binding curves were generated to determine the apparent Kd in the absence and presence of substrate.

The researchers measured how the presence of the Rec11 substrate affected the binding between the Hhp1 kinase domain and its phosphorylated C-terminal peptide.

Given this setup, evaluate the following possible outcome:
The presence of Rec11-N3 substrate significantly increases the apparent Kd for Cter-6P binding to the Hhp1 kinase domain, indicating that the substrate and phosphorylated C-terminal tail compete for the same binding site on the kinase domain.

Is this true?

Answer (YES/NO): YES